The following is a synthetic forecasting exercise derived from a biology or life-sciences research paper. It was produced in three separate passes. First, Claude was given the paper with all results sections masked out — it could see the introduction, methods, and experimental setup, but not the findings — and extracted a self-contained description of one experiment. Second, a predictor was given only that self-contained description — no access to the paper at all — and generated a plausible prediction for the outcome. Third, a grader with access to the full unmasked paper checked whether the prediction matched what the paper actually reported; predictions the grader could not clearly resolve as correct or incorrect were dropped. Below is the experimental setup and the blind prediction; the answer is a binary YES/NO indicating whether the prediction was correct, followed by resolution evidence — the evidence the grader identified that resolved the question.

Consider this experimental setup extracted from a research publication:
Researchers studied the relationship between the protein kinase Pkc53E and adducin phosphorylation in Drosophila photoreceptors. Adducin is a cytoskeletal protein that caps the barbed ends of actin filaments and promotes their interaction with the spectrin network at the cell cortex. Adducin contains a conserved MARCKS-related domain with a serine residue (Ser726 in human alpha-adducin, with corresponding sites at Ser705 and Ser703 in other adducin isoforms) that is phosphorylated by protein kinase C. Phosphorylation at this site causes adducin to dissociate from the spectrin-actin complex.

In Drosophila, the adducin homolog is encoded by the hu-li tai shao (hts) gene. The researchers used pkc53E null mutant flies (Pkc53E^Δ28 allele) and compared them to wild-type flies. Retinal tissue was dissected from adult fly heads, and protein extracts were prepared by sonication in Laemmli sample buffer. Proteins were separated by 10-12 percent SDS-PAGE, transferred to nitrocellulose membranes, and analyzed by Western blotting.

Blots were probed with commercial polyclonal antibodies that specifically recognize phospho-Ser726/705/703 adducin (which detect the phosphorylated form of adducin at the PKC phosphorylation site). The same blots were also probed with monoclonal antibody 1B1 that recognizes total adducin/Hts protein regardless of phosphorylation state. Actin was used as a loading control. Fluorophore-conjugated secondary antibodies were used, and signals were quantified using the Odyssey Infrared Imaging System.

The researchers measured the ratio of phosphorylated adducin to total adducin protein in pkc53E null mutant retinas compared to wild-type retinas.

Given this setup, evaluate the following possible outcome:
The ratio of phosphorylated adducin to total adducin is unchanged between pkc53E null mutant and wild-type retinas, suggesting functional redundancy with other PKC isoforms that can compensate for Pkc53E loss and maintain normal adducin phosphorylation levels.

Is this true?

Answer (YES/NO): NO